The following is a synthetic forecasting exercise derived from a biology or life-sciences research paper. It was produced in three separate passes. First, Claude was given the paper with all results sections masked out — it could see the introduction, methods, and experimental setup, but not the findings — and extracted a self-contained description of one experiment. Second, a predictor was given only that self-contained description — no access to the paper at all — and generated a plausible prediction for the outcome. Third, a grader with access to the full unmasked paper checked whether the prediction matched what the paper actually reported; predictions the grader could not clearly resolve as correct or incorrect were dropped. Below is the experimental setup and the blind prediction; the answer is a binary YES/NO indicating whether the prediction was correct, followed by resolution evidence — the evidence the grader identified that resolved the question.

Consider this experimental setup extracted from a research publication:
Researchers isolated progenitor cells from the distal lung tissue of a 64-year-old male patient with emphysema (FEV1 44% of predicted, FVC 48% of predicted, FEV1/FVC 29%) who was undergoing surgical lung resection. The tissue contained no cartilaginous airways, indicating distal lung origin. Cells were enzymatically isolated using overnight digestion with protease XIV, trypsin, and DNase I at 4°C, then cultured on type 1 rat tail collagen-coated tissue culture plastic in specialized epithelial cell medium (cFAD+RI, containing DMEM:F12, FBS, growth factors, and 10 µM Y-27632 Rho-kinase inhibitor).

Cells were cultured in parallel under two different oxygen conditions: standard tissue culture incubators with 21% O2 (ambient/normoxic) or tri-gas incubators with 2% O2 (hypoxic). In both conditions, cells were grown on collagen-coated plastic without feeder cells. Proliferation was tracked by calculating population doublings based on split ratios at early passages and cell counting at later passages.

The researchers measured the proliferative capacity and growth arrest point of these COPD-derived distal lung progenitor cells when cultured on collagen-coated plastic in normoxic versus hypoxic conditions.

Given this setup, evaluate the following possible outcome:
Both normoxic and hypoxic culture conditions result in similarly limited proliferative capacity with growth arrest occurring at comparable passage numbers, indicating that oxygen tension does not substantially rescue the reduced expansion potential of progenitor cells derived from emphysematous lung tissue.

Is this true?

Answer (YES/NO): NO